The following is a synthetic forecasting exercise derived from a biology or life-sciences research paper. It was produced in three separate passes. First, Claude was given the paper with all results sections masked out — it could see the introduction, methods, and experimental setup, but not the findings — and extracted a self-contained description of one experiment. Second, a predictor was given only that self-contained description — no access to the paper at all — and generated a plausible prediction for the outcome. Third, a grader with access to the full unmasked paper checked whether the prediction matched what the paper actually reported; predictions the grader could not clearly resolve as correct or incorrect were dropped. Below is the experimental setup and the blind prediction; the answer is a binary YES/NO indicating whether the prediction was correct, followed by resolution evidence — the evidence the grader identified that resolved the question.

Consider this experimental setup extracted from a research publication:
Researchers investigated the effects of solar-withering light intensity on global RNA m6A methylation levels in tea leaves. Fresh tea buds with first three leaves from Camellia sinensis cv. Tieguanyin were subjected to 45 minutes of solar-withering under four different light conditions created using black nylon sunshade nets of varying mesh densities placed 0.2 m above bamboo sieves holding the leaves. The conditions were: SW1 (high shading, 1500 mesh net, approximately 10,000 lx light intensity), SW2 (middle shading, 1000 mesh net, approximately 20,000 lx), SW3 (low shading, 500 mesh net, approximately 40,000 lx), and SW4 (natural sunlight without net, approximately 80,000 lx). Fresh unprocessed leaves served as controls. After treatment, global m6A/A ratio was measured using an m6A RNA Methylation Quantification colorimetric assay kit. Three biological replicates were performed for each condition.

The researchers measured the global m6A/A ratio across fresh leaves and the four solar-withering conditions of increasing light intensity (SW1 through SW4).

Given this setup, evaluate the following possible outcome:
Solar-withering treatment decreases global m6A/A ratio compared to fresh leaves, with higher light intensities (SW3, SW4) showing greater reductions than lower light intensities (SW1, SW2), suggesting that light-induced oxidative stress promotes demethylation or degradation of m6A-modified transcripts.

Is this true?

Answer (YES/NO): NO